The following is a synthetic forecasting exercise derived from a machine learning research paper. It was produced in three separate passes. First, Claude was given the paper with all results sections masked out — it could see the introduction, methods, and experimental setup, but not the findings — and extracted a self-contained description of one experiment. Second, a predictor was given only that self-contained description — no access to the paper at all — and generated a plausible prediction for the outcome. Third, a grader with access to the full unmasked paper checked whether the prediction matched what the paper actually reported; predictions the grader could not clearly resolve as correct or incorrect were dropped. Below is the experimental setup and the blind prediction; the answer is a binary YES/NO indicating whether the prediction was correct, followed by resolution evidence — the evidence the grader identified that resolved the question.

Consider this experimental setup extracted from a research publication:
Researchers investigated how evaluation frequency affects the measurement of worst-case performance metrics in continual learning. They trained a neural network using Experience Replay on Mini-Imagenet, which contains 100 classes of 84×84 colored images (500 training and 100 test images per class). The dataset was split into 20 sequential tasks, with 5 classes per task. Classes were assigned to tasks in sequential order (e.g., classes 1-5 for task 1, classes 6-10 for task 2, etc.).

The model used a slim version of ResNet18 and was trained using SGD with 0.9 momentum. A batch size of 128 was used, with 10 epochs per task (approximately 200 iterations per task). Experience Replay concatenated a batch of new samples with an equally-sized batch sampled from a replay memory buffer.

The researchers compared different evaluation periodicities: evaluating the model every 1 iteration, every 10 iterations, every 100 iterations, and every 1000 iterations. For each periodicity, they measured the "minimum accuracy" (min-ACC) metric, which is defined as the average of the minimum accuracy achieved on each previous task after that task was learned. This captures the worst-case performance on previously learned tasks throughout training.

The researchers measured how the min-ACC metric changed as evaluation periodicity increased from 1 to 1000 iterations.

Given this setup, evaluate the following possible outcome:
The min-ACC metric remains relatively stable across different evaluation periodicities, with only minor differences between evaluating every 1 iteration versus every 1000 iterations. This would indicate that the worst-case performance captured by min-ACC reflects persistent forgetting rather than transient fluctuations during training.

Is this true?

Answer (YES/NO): NO